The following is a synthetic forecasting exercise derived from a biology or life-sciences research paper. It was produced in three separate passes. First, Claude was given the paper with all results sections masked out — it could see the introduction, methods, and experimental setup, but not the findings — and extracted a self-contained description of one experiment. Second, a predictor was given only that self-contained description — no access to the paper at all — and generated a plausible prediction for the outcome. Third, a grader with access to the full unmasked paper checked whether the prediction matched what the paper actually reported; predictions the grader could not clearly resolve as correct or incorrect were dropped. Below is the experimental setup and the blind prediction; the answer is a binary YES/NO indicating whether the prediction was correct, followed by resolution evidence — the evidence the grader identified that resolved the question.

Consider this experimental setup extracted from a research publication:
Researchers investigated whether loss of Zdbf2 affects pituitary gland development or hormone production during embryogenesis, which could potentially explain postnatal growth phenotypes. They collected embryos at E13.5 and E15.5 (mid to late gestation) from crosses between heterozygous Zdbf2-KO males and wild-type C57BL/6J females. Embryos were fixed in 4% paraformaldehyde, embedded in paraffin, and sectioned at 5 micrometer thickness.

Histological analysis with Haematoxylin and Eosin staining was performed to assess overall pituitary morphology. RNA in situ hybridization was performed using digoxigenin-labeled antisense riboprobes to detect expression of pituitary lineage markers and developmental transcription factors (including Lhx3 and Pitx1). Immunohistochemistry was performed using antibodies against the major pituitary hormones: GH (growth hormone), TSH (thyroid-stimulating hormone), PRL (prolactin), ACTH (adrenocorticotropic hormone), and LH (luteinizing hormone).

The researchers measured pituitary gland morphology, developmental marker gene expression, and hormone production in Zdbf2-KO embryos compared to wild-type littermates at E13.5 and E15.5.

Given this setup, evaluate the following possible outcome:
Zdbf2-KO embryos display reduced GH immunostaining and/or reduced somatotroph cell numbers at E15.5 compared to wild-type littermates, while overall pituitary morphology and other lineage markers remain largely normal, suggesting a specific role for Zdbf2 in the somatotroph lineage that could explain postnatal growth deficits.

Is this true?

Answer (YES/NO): NO